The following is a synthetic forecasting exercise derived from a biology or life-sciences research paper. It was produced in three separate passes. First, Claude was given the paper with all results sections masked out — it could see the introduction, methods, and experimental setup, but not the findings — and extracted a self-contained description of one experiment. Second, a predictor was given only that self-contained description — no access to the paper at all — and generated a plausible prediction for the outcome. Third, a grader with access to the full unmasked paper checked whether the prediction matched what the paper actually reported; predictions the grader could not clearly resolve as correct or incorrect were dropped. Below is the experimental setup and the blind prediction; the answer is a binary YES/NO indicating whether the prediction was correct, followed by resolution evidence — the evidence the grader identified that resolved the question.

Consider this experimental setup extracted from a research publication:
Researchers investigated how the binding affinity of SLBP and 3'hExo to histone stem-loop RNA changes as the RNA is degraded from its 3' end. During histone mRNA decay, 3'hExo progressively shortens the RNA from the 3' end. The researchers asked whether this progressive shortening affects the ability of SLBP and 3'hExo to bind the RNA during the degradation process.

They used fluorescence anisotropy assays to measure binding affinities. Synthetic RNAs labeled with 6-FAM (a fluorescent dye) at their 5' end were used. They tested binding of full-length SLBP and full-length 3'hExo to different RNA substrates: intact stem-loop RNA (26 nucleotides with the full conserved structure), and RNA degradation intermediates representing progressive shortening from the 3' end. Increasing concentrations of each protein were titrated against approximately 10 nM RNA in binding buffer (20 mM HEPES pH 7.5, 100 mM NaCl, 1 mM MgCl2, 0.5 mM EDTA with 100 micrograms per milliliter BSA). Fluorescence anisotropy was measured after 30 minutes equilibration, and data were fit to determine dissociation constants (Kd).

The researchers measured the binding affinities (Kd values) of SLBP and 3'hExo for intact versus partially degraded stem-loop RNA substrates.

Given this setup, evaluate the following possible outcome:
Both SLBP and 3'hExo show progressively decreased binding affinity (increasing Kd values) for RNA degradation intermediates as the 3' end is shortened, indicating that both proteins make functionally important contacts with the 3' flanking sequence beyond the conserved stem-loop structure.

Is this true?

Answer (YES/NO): NO